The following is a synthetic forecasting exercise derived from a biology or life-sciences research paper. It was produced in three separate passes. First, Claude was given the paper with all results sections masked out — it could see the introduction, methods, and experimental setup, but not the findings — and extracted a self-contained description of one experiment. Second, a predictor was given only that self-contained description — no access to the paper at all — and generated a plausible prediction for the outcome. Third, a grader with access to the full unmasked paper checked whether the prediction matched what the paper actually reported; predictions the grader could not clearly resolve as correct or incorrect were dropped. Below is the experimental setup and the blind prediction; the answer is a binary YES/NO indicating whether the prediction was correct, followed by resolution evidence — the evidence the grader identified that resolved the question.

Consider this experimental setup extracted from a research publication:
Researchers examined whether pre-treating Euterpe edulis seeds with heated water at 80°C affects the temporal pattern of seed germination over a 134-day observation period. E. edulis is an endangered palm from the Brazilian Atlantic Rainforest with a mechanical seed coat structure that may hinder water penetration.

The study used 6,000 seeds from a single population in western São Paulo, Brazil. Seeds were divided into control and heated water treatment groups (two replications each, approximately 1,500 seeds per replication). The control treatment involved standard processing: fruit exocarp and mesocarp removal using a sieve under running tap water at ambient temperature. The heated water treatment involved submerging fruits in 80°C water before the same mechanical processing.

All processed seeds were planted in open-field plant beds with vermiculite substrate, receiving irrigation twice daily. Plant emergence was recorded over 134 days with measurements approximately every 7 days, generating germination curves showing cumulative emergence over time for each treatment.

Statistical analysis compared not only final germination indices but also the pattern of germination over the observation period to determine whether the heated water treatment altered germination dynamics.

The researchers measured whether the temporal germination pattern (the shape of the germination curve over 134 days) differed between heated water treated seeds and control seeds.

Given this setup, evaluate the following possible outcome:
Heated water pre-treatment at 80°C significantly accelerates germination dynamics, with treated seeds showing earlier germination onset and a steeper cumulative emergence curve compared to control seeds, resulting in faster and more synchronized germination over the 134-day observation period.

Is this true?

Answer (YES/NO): NO